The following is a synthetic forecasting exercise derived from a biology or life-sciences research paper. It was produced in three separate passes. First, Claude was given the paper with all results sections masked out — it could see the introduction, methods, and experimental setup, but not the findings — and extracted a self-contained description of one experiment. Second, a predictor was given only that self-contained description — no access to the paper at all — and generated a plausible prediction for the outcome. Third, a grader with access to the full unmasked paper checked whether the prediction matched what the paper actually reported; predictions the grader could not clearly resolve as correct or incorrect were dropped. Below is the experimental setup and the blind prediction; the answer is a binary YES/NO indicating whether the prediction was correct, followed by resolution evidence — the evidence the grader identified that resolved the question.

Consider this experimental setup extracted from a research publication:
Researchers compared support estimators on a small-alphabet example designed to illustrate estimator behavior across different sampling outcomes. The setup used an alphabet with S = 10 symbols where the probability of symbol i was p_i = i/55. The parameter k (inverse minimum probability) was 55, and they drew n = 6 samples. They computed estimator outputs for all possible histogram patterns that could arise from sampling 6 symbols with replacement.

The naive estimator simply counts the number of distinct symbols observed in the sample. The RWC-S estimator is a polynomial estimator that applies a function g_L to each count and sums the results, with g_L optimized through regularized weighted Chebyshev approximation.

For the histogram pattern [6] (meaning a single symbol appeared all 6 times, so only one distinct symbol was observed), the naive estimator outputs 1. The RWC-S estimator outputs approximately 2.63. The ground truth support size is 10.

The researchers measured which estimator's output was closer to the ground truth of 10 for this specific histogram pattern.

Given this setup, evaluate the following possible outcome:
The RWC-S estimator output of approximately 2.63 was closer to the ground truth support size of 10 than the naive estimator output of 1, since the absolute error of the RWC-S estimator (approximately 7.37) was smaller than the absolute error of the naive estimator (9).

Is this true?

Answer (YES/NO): YES